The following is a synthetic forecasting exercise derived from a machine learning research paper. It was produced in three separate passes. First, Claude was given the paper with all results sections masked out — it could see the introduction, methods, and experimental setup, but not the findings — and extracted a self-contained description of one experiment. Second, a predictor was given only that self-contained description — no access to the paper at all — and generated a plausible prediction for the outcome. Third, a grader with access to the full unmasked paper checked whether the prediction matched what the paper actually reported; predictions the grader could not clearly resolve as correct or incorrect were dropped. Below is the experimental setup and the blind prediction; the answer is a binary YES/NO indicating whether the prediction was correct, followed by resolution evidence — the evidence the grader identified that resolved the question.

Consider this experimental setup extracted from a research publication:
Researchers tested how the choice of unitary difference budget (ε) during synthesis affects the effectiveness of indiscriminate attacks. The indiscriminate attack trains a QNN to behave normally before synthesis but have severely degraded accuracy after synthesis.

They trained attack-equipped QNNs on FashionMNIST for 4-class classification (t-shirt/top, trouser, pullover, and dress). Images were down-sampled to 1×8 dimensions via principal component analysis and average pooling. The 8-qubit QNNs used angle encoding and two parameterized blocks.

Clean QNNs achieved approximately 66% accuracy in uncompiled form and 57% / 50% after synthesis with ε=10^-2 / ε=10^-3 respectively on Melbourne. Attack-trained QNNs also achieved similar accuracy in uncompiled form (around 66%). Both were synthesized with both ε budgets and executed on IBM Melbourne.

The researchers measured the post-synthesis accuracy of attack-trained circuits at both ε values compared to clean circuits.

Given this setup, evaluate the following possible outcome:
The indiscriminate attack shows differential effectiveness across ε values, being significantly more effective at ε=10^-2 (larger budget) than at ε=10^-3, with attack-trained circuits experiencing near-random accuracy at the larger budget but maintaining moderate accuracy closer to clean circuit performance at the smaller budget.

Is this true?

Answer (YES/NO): NO